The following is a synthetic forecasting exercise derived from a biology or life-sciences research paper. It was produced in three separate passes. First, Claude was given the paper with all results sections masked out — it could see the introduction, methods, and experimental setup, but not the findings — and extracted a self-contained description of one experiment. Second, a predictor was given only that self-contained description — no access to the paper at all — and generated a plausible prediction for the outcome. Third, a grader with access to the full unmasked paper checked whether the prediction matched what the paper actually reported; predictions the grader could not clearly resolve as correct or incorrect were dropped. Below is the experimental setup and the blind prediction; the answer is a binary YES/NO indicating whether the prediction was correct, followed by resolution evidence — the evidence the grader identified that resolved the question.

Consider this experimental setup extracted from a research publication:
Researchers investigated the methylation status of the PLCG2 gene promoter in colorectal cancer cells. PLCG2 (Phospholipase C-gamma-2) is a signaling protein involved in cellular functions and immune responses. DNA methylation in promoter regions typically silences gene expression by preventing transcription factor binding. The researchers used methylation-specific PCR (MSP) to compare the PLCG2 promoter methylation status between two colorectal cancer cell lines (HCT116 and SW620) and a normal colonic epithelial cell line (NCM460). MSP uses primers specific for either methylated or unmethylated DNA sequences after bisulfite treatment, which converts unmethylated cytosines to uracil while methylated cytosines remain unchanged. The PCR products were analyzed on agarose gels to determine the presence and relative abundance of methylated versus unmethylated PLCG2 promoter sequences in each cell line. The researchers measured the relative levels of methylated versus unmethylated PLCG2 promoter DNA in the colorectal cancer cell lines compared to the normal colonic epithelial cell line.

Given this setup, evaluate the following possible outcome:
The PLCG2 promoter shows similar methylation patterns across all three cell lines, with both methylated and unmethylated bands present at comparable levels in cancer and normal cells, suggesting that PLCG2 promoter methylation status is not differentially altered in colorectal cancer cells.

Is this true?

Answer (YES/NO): NO